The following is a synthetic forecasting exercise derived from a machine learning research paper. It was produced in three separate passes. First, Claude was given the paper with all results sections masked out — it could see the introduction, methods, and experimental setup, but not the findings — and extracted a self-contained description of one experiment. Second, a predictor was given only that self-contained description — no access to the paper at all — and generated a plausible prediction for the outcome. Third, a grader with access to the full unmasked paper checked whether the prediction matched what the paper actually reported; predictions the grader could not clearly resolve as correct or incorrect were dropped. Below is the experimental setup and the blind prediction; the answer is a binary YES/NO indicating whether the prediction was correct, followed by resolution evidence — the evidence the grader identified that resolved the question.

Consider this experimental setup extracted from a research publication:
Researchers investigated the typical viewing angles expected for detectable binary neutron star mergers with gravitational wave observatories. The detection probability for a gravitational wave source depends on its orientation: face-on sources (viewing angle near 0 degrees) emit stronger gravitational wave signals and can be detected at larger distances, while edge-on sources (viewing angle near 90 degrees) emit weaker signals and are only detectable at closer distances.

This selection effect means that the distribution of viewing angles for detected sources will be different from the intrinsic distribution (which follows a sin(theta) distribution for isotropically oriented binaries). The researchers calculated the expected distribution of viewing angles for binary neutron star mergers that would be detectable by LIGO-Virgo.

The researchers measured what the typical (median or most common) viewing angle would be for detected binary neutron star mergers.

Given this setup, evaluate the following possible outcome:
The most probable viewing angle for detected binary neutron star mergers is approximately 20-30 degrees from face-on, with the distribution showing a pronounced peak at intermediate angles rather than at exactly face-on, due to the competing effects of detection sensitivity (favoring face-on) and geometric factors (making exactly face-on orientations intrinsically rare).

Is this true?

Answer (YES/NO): NO